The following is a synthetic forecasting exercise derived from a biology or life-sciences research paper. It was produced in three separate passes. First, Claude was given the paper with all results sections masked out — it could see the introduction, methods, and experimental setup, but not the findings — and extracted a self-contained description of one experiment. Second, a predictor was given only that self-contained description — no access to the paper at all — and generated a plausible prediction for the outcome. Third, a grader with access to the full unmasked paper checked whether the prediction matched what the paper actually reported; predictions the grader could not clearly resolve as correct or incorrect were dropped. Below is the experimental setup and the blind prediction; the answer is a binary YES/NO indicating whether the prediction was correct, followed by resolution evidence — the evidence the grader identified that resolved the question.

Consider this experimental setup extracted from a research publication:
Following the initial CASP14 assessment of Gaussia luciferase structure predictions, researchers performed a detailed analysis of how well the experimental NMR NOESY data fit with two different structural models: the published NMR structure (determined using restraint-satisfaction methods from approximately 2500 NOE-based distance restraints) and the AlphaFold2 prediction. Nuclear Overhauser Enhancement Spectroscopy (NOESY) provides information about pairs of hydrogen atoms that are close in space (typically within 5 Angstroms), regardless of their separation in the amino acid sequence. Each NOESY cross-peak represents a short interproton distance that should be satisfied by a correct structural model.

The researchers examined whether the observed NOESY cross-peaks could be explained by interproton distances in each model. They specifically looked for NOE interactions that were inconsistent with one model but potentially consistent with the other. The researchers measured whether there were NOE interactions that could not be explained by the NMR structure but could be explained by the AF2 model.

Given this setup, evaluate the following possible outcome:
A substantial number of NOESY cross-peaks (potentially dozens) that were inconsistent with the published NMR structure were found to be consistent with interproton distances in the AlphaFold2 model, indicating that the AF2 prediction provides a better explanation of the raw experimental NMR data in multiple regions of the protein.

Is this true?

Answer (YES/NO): NO